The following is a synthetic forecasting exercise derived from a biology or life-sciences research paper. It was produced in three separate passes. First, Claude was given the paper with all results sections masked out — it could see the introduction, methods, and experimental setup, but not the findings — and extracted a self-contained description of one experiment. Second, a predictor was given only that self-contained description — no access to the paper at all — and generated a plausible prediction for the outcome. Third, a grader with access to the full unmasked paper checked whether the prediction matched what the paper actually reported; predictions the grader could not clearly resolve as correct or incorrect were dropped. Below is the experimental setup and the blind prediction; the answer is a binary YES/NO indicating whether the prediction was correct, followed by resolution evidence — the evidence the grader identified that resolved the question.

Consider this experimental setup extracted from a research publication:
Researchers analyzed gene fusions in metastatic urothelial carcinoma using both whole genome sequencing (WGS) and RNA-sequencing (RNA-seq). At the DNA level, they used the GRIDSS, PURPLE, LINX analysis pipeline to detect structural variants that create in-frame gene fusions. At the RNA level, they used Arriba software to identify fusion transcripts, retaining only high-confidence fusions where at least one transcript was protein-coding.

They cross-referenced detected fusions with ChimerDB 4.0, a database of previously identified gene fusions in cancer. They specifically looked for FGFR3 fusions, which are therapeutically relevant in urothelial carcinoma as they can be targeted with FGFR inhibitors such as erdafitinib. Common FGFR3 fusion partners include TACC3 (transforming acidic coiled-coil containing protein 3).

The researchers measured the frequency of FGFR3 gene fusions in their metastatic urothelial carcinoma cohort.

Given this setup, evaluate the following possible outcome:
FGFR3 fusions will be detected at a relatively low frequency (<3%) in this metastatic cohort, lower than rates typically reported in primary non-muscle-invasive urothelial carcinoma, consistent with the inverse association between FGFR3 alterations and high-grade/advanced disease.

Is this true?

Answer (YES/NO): NO